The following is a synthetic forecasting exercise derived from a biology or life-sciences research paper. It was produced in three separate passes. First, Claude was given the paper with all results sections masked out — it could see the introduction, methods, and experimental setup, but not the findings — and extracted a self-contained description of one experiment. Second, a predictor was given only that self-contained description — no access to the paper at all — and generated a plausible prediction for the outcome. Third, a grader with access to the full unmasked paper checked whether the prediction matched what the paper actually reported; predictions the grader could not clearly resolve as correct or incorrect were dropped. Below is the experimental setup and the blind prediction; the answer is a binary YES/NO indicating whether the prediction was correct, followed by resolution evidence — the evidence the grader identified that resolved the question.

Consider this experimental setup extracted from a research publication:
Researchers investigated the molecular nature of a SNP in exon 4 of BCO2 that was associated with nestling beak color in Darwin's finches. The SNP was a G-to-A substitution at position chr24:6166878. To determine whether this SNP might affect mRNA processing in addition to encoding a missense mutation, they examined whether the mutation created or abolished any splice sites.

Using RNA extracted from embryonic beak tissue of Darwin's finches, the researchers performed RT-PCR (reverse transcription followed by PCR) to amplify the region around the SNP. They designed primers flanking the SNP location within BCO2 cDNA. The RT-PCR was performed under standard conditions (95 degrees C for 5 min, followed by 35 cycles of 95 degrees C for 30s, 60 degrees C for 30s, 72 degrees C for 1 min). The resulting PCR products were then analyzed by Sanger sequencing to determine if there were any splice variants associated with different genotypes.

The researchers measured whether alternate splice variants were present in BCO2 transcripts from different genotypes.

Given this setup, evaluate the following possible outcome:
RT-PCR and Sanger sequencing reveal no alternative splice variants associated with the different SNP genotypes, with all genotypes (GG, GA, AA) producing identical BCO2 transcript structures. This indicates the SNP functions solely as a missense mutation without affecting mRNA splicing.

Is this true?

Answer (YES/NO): NO